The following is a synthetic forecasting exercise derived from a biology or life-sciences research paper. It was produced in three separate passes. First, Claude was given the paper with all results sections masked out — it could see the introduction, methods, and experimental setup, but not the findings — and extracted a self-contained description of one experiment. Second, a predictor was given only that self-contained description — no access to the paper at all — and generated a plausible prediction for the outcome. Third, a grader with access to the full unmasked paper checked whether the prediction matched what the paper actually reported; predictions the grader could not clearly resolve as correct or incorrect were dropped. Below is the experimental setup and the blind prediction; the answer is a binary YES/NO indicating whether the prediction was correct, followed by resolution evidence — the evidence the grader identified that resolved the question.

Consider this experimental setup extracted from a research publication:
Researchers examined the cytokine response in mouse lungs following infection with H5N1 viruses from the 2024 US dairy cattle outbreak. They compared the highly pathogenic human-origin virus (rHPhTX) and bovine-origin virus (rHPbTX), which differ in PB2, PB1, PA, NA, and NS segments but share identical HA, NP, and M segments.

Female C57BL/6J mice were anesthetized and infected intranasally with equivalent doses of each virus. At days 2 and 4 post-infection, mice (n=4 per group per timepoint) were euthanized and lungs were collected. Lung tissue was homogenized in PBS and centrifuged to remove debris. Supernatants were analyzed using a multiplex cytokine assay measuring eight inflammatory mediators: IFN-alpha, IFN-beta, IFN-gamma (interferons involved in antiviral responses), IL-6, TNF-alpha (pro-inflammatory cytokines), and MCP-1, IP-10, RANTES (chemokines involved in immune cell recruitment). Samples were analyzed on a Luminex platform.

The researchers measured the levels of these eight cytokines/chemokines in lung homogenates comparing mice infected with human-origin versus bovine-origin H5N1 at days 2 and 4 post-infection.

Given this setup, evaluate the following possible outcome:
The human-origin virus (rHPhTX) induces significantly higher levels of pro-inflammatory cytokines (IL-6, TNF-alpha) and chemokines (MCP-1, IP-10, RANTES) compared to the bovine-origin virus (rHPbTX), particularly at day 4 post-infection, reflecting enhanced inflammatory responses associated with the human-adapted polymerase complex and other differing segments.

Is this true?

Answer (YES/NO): NO